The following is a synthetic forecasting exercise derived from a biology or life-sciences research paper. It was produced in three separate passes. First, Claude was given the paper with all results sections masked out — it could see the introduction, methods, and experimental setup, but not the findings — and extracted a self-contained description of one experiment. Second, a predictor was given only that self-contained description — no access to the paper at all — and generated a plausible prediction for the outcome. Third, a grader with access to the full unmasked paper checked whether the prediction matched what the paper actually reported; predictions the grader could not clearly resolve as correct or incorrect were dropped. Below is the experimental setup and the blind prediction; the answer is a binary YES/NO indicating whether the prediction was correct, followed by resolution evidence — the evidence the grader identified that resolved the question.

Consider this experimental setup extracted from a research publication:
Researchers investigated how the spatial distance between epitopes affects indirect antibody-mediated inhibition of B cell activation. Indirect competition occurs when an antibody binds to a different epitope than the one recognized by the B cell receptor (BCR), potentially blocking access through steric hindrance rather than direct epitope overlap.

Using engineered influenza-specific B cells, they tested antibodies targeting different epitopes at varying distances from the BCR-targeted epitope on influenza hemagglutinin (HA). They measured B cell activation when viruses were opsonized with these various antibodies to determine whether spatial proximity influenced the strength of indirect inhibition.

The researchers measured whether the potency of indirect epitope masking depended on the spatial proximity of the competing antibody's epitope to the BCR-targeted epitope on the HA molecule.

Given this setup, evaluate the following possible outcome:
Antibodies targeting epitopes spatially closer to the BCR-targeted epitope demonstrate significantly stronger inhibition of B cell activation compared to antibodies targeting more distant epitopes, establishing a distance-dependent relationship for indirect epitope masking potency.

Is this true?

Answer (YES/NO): NO